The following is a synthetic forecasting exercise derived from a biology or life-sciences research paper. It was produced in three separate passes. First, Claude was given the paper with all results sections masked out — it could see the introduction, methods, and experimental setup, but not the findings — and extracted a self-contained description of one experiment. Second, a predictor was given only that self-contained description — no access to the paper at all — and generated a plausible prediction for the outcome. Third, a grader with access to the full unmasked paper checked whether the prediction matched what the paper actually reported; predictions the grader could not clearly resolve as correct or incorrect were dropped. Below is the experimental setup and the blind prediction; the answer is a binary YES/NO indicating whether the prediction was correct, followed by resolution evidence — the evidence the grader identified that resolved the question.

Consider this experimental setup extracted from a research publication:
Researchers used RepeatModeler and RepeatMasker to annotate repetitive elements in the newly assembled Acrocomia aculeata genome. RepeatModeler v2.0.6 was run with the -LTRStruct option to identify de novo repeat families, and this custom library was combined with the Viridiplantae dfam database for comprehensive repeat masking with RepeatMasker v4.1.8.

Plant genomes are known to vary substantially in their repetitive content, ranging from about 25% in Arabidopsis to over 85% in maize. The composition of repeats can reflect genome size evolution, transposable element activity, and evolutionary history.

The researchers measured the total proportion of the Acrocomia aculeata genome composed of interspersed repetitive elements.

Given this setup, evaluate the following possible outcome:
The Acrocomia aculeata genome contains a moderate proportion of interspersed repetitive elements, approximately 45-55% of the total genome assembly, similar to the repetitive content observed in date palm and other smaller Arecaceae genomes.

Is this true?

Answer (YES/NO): NO